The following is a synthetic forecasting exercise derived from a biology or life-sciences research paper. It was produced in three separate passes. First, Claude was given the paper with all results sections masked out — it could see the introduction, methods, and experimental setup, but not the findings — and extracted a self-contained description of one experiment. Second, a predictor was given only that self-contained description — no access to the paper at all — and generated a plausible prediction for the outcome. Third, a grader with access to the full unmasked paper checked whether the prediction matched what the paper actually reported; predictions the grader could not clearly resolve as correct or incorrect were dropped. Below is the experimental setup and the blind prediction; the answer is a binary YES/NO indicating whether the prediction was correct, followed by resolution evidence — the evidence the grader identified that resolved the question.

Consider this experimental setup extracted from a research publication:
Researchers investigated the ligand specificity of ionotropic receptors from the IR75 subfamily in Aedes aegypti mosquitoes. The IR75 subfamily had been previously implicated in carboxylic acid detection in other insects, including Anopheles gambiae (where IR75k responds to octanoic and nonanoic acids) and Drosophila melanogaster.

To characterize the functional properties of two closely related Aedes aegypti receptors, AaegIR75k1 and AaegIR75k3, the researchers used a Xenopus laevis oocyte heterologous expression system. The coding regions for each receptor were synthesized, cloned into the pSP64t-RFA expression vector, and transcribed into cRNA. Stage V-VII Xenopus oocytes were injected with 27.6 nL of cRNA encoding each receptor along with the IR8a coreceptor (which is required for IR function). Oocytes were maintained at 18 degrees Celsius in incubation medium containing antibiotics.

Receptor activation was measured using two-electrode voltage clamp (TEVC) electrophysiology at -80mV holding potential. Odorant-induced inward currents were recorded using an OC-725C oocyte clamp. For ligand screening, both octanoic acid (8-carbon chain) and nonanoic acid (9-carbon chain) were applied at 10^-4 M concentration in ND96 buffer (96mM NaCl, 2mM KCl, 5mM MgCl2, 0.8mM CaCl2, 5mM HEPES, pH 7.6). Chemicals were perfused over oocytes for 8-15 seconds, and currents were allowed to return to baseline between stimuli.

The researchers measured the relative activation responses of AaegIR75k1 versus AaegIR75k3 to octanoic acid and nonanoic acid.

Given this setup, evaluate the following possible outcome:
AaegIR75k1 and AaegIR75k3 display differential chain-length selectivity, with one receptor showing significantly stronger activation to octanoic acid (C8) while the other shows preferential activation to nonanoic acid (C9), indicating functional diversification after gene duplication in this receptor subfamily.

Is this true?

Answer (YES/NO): NO